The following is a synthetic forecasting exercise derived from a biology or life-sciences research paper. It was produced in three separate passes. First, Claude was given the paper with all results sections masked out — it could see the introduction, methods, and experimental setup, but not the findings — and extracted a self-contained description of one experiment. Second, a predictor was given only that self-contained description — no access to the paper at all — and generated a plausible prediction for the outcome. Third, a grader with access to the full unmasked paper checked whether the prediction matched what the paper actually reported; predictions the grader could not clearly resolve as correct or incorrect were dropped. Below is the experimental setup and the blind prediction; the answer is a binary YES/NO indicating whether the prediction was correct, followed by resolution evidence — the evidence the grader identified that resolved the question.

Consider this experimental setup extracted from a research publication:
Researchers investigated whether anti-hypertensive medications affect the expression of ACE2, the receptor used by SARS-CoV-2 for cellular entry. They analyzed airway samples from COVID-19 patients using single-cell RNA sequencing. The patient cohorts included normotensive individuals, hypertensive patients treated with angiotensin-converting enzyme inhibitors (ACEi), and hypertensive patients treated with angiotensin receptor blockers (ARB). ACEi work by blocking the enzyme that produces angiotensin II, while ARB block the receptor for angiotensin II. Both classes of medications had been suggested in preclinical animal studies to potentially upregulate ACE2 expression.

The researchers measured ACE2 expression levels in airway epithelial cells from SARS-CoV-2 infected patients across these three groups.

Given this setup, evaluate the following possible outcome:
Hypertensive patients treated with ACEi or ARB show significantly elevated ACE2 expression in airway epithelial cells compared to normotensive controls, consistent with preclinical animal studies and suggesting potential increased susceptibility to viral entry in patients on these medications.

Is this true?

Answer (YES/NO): NO